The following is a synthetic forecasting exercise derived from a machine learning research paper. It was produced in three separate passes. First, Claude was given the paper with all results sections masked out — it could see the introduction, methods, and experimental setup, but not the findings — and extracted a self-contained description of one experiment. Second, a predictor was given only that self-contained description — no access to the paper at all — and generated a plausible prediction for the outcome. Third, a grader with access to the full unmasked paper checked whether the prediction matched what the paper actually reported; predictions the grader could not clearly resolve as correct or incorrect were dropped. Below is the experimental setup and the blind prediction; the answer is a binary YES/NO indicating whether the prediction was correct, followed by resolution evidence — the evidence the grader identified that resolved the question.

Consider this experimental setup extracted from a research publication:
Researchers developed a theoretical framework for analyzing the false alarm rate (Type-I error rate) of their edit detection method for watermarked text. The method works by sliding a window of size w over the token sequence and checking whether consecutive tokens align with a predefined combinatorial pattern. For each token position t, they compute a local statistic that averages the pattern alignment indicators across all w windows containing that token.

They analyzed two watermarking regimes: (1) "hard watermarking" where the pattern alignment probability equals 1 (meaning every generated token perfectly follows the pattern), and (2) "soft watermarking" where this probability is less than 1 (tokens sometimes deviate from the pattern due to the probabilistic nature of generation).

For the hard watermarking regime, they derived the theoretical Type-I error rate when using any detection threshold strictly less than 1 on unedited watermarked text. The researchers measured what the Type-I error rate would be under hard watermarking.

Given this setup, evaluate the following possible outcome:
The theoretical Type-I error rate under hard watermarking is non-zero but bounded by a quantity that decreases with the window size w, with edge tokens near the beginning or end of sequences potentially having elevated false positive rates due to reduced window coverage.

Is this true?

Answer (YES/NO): NO